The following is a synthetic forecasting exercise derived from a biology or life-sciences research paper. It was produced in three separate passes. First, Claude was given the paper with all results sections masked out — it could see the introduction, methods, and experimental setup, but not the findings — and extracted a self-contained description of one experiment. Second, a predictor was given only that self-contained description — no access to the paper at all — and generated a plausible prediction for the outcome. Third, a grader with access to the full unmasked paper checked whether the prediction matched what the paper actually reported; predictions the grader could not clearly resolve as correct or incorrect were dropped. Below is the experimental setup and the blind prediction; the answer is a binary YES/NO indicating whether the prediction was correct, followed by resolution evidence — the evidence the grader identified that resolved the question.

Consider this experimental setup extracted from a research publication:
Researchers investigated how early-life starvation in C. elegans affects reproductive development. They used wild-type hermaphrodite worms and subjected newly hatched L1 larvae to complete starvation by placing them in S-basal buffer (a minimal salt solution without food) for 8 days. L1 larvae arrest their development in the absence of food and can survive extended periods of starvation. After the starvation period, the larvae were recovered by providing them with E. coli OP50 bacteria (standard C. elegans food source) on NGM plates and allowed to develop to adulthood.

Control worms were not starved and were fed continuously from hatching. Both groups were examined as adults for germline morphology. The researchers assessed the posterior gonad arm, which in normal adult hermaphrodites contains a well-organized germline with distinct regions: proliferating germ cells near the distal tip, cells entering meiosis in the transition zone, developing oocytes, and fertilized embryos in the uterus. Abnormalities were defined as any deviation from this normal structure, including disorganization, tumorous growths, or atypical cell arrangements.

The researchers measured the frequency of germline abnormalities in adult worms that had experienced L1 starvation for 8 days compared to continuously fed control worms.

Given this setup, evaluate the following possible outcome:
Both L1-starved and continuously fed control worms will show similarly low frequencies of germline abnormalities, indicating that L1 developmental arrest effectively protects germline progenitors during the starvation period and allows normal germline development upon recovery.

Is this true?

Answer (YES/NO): NO